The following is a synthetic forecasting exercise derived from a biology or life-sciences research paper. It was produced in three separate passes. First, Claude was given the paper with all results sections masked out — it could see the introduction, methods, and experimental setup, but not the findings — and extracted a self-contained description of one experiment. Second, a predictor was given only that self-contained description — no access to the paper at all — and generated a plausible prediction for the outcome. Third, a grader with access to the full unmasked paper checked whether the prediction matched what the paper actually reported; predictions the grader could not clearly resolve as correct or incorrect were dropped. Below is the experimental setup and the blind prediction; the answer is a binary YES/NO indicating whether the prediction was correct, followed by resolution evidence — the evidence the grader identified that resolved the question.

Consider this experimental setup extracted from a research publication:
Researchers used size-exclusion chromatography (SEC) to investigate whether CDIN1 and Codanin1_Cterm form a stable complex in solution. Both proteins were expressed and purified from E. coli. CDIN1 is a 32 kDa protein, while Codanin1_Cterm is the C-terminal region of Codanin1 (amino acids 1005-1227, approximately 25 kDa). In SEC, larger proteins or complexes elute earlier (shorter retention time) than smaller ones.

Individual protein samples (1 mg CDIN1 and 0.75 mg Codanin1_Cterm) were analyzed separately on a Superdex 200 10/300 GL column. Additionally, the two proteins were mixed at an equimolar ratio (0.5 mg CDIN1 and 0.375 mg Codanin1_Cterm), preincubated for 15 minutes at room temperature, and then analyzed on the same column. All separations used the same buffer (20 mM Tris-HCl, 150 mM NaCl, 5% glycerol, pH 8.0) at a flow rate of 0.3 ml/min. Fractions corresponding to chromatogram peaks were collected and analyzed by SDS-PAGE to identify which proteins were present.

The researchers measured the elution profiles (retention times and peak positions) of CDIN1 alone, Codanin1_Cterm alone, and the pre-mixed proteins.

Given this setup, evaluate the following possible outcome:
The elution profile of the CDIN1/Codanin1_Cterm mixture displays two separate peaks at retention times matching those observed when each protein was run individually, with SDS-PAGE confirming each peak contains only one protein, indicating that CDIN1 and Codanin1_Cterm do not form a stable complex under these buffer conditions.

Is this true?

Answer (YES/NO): NO